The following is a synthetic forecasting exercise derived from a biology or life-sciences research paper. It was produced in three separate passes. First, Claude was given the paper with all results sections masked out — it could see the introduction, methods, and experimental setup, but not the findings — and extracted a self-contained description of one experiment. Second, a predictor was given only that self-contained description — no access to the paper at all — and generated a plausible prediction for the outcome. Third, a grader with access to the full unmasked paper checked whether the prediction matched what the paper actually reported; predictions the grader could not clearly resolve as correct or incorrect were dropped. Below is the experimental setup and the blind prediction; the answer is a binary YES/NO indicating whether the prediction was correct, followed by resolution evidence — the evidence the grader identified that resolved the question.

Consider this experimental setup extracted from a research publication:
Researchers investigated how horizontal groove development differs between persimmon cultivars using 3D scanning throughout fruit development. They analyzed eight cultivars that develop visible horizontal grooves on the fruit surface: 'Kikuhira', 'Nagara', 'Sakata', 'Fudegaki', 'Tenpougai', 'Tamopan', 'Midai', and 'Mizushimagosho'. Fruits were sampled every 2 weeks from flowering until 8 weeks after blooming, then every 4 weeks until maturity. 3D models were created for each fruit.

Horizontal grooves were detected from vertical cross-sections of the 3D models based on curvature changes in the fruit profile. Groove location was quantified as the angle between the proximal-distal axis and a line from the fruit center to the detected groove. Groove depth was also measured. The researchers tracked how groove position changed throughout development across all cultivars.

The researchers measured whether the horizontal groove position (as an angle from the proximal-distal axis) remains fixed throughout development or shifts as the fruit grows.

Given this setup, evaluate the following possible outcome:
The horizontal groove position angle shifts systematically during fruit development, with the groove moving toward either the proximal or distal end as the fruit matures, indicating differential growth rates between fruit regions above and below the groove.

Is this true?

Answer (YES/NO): YES